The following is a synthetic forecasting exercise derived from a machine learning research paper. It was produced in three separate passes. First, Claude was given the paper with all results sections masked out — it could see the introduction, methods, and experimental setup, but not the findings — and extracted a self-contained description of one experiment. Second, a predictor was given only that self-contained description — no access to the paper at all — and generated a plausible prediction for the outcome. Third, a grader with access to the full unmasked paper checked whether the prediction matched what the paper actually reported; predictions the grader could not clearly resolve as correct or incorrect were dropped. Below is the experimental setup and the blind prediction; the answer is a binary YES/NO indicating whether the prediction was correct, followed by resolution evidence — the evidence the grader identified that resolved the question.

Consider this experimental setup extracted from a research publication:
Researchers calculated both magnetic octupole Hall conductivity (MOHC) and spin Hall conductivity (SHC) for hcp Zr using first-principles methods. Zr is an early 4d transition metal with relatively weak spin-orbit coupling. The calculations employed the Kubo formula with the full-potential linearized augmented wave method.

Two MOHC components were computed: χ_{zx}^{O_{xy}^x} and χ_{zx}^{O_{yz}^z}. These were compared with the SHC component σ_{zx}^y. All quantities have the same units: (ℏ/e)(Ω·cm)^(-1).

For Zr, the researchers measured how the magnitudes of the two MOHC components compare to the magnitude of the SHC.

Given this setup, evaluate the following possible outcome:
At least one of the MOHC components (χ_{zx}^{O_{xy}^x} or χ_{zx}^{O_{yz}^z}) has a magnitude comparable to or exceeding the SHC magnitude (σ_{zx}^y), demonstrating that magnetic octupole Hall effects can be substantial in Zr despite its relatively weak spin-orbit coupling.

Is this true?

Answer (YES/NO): YES